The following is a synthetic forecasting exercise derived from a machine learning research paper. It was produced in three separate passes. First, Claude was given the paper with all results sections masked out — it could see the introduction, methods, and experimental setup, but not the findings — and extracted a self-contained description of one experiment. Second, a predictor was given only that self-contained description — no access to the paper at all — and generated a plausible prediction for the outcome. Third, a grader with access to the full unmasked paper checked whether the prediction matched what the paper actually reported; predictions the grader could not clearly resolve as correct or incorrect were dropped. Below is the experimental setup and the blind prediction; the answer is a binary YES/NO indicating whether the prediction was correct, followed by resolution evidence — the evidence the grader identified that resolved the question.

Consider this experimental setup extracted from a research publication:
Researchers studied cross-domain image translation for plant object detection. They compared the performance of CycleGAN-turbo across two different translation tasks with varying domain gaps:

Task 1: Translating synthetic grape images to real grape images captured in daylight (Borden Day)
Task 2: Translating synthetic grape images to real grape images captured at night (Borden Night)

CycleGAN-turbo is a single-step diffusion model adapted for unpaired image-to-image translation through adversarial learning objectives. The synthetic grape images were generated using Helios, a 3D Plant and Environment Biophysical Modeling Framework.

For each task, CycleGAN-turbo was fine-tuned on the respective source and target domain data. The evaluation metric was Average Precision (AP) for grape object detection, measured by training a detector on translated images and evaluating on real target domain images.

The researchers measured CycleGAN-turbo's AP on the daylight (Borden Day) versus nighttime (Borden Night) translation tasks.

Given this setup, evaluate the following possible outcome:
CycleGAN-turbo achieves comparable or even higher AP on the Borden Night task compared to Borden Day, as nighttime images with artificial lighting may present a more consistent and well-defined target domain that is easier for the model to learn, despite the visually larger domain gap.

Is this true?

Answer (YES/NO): NO